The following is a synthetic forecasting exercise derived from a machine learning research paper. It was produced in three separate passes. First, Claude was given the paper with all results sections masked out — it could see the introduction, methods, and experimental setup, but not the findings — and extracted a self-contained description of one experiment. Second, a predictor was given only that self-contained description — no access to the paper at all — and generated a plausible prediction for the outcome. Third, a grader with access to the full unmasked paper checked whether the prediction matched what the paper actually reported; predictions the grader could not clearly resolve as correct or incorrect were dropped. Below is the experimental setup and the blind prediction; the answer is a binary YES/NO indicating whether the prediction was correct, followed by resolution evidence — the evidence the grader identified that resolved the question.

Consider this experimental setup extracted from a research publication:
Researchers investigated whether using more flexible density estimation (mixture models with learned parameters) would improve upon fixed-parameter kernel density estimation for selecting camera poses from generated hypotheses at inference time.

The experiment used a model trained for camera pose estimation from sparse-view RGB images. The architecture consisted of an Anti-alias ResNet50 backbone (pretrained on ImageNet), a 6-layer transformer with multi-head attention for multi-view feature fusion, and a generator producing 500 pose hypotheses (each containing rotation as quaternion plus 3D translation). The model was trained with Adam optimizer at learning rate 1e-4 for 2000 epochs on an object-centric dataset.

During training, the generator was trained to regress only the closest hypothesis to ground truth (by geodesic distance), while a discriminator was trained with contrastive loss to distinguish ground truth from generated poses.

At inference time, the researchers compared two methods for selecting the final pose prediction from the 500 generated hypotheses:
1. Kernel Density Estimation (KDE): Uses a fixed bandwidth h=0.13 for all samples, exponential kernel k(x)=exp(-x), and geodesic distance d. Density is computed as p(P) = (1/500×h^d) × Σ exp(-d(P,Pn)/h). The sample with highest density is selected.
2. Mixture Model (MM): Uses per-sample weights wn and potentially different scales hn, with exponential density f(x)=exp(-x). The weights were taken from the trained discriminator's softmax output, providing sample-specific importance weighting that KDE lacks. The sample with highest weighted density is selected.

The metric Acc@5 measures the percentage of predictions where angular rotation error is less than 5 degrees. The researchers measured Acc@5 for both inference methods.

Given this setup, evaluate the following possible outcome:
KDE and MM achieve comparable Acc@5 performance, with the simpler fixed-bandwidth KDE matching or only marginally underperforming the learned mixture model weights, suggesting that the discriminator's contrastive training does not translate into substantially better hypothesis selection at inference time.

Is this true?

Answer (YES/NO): YES